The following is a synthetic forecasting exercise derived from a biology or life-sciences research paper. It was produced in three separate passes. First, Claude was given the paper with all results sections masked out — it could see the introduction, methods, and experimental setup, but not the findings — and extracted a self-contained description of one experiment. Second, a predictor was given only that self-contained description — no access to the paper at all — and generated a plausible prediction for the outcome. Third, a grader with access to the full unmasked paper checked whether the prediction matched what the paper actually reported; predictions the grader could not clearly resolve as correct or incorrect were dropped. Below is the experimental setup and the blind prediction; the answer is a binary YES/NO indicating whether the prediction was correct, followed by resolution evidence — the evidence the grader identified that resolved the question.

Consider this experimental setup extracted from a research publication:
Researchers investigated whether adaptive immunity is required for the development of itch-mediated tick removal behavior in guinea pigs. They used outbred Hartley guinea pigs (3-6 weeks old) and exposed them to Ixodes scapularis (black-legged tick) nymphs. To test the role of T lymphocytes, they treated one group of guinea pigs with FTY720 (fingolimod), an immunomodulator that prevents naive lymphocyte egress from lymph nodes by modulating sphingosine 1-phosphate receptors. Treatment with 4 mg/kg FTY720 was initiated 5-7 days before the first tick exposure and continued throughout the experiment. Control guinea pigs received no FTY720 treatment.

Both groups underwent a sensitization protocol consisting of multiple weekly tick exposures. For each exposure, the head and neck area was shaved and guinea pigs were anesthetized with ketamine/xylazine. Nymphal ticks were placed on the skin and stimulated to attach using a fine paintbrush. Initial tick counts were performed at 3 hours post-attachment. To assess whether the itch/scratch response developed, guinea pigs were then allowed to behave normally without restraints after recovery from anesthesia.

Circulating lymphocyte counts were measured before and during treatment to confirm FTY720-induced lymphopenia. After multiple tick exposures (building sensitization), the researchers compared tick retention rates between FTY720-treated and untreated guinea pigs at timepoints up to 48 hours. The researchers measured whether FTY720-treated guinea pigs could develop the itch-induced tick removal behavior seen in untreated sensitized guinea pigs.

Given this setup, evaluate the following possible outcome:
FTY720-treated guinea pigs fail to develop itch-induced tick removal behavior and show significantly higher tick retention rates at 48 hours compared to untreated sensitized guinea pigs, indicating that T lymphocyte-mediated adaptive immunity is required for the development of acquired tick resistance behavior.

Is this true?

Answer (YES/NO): YES